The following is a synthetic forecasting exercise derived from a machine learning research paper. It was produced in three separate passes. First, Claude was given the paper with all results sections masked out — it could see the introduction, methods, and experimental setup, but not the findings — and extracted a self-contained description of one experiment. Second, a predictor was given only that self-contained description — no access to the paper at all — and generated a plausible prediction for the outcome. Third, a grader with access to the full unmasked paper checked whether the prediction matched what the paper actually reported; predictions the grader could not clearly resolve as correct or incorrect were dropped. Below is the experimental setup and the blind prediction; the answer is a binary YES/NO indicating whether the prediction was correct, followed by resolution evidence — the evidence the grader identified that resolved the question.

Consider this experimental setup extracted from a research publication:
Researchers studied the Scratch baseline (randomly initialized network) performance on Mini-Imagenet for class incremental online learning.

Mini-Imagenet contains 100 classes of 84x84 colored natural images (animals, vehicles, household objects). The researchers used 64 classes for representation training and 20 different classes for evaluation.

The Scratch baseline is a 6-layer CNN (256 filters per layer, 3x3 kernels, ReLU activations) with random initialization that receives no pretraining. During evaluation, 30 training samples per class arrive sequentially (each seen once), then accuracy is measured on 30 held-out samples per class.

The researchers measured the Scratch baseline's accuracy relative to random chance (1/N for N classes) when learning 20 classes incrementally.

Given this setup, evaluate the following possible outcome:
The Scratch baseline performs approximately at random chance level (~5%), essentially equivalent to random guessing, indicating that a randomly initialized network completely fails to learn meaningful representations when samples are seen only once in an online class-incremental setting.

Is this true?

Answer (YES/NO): NO